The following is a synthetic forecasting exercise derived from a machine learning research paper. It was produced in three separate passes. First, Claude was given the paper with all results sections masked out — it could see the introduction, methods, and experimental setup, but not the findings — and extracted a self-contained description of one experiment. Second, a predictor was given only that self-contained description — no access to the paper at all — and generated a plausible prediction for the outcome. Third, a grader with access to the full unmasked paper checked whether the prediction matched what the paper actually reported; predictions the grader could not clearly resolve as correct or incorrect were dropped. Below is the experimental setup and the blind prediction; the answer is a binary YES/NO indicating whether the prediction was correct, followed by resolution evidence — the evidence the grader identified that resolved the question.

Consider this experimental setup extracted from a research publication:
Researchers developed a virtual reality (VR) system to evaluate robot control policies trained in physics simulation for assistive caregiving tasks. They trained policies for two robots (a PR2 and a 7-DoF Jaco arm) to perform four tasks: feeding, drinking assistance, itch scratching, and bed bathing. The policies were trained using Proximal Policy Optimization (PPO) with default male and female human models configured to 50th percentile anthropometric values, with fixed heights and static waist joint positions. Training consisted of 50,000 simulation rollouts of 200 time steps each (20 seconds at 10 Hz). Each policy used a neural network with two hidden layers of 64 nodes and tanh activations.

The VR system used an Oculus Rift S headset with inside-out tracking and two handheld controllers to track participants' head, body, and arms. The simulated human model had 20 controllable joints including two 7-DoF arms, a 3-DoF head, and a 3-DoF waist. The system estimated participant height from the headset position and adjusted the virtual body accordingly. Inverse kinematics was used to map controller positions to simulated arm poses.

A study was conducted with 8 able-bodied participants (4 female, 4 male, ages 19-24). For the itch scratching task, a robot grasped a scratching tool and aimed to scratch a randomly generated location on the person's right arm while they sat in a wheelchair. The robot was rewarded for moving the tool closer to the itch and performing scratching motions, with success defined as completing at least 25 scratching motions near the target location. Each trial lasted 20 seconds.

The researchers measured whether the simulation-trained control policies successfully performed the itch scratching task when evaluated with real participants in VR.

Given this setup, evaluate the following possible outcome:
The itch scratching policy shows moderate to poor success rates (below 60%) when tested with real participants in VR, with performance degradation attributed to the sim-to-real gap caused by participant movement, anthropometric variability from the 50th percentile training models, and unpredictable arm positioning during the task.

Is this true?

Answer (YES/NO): NO